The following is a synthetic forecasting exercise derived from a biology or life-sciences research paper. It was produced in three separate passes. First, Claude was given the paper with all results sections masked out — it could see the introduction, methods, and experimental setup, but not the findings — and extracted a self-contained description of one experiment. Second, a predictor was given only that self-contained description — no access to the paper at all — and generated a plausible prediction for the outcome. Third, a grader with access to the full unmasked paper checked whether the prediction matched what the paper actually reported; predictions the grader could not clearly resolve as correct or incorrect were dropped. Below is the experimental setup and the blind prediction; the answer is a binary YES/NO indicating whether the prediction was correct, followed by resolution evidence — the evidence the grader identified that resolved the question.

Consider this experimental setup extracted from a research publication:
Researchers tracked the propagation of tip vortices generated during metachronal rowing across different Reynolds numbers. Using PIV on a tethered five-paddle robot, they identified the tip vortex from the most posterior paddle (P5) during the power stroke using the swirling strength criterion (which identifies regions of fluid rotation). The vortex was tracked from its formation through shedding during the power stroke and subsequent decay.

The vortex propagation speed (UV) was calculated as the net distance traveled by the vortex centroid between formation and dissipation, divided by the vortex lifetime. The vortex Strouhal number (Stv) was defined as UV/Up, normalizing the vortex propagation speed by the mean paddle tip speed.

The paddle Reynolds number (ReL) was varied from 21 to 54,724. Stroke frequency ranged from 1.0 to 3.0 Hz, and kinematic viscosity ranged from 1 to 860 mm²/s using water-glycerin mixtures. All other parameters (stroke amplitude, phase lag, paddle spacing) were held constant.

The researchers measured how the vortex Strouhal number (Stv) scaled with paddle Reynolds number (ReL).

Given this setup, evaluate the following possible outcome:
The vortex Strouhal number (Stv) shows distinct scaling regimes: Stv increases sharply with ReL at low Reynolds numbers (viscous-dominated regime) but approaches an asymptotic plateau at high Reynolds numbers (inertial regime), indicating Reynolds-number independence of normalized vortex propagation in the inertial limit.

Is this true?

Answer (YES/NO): NO